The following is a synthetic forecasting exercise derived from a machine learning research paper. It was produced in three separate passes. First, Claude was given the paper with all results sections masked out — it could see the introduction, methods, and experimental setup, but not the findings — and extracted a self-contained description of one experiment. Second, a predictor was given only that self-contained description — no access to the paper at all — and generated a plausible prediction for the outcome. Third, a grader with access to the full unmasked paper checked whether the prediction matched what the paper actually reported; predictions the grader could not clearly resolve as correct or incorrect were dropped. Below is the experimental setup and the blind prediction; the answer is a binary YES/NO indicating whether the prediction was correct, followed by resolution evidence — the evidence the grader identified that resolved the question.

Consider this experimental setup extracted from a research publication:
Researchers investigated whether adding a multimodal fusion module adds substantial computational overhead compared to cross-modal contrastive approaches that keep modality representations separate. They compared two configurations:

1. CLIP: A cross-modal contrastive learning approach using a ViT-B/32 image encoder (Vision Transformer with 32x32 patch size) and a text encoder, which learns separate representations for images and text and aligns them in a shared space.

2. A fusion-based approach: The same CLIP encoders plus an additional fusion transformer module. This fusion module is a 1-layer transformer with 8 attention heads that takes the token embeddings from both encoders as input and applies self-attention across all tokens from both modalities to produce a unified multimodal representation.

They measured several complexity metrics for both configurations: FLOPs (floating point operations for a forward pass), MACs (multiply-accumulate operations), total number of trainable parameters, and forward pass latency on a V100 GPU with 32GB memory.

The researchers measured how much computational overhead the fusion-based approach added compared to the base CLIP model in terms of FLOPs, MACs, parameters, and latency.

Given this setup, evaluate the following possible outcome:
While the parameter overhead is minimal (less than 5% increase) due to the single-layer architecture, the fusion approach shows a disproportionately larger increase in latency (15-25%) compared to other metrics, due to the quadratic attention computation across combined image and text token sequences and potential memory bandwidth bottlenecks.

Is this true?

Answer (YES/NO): NO